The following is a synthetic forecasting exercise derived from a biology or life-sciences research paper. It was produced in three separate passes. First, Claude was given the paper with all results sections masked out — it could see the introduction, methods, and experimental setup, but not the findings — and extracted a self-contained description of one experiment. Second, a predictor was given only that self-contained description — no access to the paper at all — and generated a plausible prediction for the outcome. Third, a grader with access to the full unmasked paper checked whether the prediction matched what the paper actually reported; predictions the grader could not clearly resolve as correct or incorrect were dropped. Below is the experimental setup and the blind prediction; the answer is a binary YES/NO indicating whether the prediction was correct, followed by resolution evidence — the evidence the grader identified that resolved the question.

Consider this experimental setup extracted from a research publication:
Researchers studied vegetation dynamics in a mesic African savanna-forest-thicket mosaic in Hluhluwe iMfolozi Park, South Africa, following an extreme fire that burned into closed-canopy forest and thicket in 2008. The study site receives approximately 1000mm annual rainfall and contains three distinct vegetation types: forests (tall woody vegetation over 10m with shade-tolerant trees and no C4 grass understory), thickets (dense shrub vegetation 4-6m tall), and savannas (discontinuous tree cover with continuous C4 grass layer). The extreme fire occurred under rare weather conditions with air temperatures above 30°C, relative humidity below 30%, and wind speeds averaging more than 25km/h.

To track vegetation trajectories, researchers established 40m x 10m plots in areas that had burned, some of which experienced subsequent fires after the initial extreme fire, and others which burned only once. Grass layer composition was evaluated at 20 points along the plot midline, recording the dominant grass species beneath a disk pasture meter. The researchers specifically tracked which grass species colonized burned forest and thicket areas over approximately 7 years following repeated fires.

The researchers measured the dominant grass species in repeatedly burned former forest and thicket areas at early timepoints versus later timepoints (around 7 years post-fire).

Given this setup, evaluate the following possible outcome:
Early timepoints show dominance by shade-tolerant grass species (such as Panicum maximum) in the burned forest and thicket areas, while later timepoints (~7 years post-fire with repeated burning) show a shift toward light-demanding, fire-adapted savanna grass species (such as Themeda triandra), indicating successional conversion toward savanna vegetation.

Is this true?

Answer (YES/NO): YES